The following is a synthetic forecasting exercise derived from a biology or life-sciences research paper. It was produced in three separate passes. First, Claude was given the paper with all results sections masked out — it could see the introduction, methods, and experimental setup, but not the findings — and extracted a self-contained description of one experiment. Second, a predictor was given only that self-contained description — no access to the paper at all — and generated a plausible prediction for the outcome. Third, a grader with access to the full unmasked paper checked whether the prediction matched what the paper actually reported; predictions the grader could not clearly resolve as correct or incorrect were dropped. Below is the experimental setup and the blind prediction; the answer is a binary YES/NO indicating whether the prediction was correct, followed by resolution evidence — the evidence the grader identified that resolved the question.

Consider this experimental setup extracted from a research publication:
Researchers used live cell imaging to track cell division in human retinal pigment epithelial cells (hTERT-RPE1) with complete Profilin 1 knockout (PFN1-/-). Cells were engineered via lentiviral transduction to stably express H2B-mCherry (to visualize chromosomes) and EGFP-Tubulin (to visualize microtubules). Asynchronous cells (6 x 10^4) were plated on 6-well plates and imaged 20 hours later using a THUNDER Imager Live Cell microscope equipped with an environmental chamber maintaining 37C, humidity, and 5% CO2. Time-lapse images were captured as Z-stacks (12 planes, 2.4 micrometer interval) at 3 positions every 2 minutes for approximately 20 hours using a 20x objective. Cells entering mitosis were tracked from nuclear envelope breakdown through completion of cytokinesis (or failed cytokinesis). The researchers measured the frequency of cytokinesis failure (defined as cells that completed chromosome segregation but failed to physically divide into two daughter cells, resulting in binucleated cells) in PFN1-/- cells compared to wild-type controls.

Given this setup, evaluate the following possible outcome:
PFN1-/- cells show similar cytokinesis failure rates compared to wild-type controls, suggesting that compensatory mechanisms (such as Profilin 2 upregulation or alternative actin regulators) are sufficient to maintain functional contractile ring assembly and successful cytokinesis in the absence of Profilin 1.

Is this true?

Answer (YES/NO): NO